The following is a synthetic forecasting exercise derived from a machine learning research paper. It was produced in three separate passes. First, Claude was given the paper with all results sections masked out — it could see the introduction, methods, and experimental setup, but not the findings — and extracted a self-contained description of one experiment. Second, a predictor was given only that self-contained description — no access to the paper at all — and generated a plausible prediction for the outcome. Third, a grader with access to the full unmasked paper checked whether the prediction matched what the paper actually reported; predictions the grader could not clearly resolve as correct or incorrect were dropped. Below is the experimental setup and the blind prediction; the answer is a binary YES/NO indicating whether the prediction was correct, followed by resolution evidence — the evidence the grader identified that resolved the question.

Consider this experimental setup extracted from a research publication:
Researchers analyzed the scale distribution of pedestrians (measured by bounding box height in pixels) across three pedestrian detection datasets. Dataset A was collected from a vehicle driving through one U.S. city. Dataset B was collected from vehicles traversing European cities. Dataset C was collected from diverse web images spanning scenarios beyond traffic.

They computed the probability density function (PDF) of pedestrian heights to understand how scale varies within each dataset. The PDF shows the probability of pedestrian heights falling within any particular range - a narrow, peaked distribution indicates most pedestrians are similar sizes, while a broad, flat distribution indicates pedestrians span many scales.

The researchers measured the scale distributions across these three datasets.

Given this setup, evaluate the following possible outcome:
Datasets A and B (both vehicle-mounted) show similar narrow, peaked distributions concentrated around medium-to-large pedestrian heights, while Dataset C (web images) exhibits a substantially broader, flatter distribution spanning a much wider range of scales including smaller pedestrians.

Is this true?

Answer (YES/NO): YES